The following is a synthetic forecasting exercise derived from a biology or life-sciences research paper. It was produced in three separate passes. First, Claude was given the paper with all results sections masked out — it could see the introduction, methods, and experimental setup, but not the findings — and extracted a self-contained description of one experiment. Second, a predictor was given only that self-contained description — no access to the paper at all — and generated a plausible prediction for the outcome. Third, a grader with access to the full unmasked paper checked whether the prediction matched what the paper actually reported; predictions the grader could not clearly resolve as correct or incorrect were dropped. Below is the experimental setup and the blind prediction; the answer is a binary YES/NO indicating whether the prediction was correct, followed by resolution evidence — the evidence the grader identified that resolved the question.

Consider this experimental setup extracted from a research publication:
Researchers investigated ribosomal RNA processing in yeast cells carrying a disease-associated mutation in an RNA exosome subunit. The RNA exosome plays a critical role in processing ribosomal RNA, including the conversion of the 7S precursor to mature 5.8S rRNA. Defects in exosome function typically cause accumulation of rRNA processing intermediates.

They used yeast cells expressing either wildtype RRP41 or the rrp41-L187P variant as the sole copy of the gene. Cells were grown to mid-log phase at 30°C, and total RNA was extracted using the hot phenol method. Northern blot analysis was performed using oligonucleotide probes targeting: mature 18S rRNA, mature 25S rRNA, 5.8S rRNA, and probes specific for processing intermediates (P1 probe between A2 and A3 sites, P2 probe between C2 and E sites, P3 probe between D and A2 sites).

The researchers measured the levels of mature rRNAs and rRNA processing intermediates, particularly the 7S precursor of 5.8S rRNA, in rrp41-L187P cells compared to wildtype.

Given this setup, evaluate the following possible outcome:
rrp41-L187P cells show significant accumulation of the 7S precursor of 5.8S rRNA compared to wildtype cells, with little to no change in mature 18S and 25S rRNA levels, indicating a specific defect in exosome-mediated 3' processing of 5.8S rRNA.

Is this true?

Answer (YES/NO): NO